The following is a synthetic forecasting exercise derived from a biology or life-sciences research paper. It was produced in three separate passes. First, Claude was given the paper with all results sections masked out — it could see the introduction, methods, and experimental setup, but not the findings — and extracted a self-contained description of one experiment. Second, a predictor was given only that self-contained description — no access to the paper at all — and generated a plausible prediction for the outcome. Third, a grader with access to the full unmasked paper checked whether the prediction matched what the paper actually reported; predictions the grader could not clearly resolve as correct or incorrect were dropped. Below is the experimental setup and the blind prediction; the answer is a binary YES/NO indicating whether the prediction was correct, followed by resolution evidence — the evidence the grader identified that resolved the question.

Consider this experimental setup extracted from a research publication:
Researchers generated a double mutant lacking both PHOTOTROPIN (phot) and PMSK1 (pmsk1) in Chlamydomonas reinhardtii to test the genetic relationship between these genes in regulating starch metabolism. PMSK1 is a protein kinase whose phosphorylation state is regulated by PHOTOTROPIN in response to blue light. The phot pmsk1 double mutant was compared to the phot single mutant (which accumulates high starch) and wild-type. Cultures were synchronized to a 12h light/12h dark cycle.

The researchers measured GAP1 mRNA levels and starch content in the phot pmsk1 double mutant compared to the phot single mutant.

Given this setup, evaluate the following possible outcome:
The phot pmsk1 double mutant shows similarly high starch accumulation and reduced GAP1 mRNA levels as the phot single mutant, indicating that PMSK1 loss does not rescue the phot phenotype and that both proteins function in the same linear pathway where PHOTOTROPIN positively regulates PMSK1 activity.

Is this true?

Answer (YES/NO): NO